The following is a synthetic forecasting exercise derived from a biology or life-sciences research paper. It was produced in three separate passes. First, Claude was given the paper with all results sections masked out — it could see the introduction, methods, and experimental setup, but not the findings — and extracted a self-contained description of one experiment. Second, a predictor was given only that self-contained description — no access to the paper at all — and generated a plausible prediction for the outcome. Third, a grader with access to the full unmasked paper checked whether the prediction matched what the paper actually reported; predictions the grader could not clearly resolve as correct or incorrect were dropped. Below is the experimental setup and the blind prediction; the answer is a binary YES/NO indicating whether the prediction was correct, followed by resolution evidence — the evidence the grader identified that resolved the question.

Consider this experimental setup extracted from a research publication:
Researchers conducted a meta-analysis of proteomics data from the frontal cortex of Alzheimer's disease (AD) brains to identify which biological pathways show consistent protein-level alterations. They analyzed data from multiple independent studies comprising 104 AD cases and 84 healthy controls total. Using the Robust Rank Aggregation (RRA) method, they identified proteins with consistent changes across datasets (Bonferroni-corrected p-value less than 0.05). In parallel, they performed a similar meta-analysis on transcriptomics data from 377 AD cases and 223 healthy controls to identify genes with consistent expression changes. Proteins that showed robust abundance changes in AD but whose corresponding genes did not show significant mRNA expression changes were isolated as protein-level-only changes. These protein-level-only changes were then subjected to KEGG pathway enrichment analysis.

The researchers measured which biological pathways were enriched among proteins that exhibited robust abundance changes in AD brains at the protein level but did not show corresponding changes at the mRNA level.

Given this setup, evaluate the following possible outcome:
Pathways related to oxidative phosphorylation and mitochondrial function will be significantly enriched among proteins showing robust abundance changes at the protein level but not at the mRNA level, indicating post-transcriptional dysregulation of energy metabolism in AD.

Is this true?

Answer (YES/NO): YES